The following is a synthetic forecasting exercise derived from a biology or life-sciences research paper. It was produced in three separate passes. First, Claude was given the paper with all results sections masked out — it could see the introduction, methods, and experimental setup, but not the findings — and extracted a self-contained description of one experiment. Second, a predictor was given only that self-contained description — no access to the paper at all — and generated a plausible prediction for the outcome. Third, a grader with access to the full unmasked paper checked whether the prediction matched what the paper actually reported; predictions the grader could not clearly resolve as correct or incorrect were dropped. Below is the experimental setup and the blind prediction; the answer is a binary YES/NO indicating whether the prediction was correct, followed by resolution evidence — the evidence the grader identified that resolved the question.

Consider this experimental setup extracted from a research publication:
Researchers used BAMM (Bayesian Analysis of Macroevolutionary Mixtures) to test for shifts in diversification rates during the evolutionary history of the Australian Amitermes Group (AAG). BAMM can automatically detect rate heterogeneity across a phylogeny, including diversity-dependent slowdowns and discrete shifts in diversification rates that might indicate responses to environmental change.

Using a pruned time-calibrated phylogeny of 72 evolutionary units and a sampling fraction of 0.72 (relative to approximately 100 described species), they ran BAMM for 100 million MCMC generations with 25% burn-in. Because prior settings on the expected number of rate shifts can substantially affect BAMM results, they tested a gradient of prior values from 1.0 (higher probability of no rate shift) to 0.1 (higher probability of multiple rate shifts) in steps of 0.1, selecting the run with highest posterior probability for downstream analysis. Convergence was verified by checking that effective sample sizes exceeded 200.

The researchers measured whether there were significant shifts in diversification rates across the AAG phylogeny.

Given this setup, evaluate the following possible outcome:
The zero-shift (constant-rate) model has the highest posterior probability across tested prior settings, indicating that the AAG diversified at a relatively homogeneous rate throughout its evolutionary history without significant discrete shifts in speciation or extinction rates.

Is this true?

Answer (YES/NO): NO